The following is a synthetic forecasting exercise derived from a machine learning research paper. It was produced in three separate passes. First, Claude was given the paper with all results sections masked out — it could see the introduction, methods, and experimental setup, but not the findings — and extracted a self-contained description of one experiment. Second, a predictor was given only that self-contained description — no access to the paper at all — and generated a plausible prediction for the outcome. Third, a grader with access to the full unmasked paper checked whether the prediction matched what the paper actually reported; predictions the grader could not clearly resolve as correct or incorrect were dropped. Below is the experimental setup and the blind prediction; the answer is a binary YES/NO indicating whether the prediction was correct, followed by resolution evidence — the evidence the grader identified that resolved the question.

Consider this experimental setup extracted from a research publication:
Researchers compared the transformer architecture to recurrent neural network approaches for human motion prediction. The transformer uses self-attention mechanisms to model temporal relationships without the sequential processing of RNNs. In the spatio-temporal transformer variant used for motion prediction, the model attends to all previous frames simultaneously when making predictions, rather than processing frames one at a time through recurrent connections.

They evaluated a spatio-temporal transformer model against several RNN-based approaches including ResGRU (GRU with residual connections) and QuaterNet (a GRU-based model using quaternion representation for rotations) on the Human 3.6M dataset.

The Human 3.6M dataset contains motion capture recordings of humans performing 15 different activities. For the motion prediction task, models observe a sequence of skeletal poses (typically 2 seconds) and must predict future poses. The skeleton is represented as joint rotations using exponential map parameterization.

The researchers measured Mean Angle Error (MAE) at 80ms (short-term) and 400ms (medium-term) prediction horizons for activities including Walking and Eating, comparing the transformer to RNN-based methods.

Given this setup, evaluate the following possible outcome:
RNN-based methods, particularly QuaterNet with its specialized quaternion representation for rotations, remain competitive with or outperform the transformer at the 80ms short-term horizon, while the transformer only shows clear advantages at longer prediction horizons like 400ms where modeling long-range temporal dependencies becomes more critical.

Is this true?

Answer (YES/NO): NO